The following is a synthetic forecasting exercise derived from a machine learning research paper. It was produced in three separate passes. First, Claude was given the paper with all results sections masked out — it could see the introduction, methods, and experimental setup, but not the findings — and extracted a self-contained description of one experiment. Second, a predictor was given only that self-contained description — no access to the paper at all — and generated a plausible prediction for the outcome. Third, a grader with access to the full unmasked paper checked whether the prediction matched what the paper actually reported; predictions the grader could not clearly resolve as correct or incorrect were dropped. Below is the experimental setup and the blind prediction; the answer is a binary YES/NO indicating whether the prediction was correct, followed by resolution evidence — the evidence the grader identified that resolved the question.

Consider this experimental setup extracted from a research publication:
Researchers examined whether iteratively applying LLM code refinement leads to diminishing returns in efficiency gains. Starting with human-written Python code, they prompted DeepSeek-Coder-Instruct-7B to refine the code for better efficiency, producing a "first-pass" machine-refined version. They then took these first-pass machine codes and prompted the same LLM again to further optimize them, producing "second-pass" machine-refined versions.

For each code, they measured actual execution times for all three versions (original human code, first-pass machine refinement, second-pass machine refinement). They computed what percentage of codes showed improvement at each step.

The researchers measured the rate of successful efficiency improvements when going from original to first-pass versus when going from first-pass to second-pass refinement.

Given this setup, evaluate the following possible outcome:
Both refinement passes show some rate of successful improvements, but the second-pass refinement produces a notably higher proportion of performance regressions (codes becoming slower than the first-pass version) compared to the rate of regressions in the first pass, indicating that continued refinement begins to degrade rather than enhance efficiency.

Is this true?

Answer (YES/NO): NO